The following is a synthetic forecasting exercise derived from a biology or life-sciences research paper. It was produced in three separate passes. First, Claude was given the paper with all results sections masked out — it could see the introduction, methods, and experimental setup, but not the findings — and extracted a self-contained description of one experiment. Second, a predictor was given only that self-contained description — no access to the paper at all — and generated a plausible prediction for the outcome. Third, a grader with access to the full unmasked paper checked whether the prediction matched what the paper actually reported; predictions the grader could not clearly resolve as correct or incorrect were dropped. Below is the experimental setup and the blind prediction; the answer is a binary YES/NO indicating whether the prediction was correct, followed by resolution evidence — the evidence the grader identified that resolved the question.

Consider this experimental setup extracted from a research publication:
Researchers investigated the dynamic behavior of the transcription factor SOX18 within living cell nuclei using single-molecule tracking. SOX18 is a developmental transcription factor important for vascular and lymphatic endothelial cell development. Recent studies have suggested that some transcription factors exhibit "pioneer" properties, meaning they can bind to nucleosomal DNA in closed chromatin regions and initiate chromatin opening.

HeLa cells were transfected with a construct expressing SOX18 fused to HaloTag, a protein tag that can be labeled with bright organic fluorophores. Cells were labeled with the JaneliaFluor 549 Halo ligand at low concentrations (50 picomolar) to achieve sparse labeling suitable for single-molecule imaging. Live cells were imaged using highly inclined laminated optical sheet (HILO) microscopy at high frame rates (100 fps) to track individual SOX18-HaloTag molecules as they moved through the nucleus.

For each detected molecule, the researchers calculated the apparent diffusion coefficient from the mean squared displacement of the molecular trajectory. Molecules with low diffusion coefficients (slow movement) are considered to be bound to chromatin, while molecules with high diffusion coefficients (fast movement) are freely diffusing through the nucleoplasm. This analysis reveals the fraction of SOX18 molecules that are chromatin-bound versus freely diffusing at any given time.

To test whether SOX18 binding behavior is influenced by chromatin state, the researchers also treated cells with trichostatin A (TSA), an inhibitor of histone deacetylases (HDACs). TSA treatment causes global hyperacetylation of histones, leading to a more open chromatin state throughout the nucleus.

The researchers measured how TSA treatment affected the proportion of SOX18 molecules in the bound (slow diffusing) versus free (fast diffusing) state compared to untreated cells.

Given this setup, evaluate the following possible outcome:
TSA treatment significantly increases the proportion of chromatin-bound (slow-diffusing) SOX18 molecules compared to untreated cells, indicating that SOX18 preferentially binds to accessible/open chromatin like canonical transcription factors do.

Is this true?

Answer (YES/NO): YES